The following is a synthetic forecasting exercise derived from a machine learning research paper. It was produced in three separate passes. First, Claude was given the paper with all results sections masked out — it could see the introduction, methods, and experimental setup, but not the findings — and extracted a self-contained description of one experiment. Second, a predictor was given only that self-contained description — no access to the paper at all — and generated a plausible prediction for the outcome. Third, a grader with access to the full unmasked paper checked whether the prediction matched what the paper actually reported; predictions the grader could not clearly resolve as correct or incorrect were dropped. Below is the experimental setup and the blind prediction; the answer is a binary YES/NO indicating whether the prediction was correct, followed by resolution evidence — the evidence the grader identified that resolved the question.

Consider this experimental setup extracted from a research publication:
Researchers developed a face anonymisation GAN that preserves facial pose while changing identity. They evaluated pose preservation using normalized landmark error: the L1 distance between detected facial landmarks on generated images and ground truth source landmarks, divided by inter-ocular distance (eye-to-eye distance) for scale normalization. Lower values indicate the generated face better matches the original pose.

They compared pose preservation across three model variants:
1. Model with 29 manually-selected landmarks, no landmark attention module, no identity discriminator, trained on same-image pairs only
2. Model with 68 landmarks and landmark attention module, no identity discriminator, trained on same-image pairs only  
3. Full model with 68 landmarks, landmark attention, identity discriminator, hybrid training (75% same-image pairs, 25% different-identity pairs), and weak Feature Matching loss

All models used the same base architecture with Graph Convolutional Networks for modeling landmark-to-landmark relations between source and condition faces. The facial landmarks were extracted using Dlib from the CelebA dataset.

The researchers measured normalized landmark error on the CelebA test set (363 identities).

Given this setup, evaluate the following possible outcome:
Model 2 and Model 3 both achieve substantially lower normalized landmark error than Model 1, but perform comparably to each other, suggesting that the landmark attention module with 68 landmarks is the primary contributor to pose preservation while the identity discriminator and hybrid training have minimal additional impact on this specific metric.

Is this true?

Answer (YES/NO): NO